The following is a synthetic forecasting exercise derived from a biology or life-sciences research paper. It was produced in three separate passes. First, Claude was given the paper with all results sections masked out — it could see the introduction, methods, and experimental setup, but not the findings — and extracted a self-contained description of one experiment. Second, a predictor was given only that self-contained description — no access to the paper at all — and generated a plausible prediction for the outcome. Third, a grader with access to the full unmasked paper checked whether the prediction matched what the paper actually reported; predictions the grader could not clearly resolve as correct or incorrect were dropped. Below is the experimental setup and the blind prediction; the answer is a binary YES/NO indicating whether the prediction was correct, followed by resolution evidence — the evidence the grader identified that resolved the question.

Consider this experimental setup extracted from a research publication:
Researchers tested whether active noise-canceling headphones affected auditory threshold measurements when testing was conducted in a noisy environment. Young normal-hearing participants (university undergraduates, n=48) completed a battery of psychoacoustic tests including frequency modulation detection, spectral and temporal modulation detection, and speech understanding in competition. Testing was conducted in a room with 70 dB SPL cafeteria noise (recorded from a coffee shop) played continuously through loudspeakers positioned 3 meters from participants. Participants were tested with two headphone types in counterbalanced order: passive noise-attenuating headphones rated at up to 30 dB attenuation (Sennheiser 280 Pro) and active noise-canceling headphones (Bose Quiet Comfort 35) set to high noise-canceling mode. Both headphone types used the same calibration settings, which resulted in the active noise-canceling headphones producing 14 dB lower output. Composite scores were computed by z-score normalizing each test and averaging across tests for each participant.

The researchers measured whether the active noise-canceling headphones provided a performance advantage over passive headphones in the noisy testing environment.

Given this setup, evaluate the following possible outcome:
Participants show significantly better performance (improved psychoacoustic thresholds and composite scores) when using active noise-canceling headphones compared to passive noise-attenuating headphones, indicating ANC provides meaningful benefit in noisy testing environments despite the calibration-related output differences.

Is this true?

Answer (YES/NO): NO